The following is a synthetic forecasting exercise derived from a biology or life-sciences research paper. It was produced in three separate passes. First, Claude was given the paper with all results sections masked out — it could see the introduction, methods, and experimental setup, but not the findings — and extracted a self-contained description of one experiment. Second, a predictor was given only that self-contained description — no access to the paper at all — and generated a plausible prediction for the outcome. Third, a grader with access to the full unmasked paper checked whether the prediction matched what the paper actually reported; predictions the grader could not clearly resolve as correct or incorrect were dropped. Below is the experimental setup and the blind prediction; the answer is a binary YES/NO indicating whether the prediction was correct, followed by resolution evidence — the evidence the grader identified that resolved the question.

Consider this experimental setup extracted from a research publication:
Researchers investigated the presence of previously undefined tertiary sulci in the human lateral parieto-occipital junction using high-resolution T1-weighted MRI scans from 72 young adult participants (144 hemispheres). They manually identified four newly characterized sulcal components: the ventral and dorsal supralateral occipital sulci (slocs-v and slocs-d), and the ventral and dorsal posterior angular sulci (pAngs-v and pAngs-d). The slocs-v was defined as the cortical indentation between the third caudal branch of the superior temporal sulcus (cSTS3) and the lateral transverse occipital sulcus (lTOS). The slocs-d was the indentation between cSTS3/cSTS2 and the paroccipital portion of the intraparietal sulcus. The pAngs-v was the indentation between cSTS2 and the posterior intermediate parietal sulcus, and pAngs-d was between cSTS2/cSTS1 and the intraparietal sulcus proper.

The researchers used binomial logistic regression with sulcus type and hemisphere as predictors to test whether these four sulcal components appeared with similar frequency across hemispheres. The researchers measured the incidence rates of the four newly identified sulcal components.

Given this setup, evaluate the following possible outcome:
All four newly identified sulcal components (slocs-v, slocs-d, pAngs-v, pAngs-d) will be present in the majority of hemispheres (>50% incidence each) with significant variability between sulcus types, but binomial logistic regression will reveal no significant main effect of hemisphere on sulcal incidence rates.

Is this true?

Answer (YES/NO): NO